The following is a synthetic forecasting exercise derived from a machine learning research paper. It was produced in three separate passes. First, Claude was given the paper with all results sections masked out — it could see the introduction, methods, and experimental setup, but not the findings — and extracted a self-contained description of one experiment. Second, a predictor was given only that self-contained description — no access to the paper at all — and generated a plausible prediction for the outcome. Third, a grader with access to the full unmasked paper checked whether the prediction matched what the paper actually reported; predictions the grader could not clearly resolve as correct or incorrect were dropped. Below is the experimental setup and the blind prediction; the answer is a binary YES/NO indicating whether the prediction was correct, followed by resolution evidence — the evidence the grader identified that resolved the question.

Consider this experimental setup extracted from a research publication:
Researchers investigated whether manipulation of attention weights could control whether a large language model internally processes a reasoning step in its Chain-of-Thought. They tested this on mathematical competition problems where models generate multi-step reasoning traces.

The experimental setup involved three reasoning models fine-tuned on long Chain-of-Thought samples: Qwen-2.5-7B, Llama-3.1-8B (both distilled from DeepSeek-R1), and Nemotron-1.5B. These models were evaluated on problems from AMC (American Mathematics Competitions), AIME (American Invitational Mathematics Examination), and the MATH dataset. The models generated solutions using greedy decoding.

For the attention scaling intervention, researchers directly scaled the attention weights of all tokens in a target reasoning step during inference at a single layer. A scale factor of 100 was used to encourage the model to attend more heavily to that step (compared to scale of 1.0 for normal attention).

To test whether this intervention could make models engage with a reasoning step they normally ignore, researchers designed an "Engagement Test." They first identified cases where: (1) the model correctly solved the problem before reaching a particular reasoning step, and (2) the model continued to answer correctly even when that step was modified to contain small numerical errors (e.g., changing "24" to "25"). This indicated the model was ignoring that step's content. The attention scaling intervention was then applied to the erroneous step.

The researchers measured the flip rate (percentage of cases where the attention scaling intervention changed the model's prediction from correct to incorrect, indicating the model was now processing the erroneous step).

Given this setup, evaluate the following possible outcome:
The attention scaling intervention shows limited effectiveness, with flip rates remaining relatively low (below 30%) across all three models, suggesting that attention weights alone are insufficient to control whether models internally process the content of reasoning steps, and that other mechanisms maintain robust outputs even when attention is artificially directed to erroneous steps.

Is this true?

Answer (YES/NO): YES